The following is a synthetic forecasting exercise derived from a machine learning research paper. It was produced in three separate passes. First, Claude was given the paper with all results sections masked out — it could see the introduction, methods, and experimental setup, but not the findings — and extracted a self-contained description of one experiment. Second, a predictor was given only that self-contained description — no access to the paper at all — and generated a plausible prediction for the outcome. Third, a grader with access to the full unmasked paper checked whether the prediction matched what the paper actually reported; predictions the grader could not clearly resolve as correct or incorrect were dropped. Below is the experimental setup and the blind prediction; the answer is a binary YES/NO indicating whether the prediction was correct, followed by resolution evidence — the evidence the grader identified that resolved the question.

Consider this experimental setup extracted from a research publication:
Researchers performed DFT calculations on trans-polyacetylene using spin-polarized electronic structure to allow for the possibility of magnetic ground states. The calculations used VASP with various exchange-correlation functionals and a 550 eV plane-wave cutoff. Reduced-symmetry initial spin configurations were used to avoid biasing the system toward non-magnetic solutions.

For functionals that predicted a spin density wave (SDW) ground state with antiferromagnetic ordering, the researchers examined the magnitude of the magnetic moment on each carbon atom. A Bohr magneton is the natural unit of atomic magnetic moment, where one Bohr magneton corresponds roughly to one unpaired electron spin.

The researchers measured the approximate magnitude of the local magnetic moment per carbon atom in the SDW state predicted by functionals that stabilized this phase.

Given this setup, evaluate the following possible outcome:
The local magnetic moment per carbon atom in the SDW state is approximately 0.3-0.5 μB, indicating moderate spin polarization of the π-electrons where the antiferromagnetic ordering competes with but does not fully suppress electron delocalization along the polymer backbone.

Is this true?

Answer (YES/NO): NO